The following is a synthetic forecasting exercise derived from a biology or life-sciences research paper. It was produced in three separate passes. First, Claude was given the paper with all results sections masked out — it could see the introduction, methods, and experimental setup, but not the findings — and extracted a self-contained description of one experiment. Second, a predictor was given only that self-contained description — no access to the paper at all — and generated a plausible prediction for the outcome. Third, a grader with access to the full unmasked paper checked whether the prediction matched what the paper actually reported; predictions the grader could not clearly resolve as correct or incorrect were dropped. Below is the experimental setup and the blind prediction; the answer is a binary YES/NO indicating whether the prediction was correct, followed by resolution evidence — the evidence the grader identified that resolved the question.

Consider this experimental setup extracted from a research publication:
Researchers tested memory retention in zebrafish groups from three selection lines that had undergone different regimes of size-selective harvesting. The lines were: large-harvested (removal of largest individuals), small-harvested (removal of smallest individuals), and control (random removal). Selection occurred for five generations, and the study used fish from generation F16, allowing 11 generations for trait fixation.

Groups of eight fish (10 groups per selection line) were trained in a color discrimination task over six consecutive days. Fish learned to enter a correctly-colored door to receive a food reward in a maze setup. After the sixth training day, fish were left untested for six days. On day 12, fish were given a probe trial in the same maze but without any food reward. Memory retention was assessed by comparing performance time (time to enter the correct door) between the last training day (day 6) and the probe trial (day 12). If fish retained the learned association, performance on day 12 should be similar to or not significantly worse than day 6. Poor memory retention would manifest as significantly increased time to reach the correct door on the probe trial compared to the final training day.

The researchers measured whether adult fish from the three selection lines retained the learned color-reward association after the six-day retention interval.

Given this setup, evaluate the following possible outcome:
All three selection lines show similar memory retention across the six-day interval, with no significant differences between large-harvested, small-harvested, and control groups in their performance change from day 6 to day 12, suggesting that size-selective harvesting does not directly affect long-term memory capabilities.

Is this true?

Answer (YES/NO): YES